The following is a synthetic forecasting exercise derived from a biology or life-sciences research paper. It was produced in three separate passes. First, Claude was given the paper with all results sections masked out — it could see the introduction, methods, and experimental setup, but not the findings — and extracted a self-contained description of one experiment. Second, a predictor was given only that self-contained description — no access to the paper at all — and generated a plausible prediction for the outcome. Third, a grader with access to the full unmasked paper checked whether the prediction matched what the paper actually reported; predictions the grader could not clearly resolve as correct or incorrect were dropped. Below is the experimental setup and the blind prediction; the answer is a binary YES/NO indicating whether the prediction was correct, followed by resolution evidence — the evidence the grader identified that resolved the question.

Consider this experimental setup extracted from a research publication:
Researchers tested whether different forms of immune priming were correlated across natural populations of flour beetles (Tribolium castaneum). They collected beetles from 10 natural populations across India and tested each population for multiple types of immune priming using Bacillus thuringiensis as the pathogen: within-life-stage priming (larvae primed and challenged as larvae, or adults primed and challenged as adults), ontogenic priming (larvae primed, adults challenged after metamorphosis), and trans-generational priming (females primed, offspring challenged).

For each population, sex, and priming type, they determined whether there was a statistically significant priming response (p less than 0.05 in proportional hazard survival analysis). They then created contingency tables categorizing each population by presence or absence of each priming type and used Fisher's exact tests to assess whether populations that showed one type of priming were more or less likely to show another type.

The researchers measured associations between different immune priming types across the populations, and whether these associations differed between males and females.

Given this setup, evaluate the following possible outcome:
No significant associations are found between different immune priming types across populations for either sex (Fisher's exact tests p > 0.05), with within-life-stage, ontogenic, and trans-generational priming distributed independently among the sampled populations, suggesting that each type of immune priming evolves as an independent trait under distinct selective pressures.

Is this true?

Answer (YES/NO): NO